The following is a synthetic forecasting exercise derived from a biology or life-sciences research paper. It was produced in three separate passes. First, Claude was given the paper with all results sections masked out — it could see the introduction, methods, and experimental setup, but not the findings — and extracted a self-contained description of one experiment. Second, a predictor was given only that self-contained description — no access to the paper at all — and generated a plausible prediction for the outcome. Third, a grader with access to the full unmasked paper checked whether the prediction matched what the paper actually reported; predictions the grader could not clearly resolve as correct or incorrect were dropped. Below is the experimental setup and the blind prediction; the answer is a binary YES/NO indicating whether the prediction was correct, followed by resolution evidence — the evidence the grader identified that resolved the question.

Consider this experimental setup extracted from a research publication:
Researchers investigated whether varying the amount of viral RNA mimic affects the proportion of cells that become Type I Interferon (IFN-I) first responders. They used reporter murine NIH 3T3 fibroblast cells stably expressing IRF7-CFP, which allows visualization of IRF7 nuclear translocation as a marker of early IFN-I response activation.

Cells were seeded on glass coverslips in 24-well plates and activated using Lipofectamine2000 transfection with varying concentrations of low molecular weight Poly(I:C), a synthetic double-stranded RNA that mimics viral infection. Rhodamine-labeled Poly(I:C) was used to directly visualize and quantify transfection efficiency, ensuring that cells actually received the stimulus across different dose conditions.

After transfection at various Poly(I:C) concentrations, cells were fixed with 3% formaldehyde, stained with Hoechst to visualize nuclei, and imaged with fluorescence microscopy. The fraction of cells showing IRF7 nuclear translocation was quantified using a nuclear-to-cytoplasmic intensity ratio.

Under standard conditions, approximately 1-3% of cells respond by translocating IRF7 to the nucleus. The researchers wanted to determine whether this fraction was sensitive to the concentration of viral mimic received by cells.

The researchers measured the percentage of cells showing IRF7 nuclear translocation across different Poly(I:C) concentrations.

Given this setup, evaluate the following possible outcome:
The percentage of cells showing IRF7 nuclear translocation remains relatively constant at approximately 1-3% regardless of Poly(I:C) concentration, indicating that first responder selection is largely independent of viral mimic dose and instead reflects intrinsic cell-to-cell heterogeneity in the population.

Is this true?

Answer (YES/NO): YES